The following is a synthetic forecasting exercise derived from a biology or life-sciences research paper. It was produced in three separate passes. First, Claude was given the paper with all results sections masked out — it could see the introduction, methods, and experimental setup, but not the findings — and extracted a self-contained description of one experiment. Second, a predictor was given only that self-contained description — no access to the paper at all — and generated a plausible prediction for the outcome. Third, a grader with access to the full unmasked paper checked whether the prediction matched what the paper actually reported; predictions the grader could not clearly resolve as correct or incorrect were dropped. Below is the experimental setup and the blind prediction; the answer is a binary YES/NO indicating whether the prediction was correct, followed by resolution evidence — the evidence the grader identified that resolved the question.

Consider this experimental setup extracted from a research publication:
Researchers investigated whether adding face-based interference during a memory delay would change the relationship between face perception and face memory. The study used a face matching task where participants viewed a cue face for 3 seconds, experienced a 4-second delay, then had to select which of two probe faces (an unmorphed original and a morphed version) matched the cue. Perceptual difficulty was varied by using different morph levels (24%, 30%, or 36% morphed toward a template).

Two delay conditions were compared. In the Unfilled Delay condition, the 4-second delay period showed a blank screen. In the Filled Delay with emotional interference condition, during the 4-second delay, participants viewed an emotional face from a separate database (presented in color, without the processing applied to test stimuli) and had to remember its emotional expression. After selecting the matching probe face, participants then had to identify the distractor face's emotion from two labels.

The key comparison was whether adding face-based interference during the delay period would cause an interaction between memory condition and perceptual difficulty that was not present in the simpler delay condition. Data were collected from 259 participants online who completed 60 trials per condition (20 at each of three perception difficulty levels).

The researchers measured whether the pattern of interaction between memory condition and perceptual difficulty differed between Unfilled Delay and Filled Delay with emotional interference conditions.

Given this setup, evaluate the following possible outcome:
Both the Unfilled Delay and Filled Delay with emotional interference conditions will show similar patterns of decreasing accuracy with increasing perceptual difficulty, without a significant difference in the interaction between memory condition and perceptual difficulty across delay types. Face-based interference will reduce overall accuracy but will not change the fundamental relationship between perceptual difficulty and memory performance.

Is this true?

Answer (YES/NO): NO